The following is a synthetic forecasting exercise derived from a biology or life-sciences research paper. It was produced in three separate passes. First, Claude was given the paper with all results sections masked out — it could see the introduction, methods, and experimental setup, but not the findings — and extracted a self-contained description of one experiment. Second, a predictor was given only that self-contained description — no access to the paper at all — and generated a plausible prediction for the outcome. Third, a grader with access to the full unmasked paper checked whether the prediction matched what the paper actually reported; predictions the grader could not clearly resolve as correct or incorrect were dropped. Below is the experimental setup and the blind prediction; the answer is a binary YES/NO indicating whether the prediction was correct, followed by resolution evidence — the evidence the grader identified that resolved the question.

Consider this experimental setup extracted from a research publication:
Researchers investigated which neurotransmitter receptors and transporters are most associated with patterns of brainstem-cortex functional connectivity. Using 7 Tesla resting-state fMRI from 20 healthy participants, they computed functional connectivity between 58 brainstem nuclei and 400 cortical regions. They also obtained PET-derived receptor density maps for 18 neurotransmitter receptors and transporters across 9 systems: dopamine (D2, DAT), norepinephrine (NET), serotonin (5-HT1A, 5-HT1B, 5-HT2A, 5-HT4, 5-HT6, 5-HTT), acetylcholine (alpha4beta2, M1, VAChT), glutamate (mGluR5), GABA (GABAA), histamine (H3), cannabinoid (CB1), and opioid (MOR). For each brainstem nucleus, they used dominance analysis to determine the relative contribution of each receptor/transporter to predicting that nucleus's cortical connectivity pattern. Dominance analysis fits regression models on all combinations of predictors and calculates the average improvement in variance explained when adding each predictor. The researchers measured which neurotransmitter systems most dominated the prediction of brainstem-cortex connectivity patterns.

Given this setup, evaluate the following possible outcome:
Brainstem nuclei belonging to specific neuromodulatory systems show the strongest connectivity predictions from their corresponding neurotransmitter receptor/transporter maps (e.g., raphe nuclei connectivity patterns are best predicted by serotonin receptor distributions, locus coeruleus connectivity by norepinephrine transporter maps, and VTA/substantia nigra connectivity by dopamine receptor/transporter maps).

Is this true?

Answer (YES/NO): NO